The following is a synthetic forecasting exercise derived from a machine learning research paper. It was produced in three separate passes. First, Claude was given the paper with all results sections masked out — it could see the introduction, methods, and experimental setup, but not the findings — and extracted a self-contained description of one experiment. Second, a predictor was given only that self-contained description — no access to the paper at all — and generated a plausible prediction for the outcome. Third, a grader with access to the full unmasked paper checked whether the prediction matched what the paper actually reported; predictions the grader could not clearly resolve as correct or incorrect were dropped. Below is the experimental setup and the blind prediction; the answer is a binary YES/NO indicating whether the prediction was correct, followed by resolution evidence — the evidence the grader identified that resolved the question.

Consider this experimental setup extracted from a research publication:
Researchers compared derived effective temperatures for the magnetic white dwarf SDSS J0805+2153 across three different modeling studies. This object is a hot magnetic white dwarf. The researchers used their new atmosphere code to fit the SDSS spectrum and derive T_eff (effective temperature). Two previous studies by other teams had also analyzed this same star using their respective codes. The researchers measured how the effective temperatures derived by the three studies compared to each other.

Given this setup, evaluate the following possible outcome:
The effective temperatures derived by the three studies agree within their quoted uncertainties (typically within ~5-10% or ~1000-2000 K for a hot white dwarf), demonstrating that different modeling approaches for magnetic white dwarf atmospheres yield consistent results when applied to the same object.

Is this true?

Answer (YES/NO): NO